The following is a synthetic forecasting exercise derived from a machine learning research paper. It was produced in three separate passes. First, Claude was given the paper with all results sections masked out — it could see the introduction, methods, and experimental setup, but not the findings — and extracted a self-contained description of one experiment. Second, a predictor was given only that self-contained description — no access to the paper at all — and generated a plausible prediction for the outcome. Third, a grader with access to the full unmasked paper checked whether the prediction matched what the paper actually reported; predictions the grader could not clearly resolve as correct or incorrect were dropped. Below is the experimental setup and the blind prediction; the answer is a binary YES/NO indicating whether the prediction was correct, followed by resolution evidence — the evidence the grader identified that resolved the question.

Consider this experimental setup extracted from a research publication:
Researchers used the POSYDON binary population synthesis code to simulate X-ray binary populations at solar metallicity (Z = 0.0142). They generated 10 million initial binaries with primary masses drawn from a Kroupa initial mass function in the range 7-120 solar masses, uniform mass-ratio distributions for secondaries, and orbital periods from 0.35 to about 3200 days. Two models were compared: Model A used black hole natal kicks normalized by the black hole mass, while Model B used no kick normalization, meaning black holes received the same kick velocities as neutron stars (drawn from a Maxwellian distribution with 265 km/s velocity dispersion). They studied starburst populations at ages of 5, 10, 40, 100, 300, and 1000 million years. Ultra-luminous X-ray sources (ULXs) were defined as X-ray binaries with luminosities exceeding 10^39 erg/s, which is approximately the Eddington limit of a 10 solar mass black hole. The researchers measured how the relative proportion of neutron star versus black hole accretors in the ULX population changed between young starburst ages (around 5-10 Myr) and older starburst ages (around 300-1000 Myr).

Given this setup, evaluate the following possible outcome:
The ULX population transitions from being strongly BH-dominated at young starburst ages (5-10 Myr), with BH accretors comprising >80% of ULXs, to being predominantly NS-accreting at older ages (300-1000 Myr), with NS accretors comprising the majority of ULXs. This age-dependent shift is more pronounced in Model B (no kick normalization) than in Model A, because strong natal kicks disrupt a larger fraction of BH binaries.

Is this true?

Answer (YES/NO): NO